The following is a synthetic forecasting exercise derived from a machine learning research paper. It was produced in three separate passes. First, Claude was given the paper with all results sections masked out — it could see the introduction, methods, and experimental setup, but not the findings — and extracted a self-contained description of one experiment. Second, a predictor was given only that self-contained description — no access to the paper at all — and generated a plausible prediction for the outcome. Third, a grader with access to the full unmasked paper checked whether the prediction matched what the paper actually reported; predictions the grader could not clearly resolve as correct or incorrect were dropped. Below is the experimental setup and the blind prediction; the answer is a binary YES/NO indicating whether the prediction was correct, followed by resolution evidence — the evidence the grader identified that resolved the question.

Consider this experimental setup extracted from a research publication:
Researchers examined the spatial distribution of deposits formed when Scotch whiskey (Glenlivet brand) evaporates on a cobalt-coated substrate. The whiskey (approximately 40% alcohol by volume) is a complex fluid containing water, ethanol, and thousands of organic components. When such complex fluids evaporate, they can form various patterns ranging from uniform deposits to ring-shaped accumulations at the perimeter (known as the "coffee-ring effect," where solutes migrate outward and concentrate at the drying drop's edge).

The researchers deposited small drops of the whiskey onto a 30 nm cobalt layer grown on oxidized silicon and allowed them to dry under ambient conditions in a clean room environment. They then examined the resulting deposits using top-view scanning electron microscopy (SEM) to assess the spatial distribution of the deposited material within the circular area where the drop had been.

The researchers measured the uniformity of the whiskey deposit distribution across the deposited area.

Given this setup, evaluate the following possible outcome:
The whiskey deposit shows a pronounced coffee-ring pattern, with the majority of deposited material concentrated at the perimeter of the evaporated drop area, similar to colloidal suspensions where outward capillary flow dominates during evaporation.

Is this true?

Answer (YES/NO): NO